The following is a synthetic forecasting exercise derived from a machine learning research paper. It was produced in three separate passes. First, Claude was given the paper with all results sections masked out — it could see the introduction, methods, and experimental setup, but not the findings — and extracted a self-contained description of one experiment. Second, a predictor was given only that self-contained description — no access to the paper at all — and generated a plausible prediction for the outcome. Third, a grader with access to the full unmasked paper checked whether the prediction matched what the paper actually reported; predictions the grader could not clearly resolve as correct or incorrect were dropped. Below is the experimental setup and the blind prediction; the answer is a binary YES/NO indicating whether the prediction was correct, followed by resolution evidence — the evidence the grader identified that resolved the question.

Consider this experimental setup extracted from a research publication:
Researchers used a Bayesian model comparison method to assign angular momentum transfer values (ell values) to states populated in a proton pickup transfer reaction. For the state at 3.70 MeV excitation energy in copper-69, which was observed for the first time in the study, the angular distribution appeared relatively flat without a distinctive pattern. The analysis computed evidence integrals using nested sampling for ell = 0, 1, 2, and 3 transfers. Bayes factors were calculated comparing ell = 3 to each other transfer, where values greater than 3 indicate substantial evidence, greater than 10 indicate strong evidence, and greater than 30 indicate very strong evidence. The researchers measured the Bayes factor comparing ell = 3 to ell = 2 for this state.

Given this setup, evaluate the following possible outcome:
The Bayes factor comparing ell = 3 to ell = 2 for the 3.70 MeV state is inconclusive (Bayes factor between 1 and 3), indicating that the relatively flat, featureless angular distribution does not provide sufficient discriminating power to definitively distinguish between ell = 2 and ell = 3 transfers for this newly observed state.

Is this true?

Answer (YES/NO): NO